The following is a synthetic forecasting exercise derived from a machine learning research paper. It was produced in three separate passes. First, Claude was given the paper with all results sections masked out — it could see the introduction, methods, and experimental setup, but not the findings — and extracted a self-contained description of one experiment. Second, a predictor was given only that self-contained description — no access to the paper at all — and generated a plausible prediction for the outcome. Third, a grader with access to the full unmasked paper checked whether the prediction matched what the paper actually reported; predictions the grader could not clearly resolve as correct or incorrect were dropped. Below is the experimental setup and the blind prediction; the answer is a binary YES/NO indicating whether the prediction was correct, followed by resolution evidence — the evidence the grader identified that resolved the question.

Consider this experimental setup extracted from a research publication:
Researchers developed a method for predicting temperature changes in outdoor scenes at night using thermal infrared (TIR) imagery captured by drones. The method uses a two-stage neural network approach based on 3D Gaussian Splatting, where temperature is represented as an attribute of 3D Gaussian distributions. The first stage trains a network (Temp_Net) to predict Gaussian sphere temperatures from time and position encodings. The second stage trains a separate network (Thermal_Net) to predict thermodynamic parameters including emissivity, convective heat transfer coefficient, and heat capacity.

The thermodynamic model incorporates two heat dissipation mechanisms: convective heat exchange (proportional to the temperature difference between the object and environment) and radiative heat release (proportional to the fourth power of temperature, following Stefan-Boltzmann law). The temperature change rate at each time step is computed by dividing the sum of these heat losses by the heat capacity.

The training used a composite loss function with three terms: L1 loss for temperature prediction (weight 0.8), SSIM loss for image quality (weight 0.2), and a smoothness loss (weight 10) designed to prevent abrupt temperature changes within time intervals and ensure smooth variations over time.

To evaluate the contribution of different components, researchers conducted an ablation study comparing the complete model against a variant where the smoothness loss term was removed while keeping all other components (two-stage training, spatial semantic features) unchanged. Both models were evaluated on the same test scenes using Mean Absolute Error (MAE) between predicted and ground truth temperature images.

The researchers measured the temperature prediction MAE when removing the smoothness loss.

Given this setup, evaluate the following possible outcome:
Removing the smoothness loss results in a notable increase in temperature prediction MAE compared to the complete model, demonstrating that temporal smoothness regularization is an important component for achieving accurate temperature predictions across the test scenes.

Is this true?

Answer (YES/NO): YES